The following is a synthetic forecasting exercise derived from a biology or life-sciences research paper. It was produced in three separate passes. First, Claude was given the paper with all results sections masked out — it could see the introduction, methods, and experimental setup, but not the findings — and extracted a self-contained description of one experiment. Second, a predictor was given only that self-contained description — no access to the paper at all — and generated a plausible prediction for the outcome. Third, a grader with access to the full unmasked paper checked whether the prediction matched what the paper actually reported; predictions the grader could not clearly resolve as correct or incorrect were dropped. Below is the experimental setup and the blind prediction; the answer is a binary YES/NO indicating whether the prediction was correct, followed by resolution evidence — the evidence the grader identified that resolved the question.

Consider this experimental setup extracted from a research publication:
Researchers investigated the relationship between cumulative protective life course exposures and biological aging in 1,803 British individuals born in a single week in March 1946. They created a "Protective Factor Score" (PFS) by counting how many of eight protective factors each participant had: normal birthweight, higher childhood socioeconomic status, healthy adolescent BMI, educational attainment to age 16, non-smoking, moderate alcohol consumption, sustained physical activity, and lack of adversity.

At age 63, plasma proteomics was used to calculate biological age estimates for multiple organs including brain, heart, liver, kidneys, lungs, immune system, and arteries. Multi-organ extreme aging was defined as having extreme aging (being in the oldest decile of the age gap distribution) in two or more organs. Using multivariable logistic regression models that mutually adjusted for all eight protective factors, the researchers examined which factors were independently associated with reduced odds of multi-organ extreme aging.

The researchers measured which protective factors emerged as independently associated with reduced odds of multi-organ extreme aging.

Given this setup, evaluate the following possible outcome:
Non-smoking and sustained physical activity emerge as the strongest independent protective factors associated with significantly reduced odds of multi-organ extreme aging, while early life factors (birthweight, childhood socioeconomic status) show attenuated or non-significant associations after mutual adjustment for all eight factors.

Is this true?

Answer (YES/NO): NO